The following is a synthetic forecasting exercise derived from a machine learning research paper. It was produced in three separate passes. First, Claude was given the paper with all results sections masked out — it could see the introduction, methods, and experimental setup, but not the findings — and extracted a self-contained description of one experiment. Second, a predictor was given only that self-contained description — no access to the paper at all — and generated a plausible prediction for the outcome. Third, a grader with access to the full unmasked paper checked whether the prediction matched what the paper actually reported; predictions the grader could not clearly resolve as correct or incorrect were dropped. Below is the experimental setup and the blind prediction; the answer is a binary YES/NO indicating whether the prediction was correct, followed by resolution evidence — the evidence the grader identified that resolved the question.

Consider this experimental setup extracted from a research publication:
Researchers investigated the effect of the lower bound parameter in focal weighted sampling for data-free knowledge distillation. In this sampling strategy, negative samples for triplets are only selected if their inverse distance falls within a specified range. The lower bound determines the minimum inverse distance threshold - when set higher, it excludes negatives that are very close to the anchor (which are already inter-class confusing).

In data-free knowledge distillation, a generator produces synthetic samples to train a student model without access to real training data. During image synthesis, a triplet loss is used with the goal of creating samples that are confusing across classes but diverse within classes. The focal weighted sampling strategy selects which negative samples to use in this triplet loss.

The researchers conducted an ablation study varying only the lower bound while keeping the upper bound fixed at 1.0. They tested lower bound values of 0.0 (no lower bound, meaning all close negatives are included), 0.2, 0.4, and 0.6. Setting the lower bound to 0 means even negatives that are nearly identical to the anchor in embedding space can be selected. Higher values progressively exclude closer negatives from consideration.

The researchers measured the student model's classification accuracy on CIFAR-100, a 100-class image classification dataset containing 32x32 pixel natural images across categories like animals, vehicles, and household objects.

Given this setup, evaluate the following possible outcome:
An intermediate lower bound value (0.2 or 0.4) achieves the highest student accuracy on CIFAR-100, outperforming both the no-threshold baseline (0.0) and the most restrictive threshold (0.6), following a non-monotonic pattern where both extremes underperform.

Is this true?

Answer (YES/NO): YES